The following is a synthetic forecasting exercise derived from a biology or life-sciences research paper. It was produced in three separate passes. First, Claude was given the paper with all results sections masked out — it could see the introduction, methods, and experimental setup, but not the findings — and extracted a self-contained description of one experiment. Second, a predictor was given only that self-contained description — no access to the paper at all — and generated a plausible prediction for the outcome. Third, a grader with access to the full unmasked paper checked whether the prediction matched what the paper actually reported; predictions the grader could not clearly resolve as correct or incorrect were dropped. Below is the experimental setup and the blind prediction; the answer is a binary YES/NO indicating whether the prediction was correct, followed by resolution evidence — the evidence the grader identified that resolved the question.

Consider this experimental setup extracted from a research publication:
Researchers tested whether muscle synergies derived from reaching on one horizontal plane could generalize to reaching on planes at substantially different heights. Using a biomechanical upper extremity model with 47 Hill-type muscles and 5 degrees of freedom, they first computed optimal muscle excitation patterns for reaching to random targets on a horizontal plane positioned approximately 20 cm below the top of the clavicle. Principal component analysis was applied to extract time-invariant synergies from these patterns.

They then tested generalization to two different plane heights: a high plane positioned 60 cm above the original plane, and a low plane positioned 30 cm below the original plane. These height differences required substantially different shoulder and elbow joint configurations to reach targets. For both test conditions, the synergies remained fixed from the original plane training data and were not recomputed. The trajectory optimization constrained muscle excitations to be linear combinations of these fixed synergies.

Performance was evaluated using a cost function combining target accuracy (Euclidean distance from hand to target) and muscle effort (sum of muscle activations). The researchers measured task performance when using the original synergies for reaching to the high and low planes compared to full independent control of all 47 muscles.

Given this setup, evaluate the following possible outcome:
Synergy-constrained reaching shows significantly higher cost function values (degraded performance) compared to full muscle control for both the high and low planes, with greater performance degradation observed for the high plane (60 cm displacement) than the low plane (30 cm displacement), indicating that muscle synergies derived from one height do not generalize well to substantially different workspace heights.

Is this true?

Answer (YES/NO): NO